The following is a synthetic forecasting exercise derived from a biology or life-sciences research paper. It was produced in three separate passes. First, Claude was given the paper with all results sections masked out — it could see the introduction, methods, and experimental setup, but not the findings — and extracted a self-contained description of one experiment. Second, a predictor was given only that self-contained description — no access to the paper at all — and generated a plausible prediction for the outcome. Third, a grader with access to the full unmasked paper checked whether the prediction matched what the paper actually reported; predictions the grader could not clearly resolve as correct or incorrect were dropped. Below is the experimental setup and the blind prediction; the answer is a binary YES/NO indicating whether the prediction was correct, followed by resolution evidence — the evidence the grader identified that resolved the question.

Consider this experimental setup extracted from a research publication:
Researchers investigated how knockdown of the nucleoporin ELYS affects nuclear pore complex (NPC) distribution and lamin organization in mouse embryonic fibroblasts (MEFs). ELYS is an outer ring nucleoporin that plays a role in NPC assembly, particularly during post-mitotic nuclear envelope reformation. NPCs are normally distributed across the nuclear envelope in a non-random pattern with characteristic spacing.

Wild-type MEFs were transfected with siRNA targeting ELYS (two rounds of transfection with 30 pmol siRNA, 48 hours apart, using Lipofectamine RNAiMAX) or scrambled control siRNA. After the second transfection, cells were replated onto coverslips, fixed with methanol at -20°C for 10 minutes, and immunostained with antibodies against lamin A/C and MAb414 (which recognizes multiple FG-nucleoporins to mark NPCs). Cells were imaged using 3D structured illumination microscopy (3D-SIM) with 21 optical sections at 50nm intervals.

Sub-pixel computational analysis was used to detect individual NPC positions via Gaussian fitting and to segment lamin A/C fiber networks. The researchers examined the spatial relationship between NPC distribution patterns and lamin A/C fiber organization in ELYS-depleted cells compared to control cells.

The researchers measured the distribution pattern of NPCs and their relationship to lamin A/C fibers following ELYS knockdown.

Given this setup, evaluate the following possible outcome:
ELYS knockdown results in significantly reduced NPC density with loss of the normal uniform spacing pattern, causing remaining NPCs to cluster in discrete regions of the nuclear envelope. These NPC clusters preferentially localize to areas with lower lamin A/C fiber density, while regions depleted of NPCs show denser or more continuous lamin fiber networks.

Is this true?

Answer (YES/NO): NO